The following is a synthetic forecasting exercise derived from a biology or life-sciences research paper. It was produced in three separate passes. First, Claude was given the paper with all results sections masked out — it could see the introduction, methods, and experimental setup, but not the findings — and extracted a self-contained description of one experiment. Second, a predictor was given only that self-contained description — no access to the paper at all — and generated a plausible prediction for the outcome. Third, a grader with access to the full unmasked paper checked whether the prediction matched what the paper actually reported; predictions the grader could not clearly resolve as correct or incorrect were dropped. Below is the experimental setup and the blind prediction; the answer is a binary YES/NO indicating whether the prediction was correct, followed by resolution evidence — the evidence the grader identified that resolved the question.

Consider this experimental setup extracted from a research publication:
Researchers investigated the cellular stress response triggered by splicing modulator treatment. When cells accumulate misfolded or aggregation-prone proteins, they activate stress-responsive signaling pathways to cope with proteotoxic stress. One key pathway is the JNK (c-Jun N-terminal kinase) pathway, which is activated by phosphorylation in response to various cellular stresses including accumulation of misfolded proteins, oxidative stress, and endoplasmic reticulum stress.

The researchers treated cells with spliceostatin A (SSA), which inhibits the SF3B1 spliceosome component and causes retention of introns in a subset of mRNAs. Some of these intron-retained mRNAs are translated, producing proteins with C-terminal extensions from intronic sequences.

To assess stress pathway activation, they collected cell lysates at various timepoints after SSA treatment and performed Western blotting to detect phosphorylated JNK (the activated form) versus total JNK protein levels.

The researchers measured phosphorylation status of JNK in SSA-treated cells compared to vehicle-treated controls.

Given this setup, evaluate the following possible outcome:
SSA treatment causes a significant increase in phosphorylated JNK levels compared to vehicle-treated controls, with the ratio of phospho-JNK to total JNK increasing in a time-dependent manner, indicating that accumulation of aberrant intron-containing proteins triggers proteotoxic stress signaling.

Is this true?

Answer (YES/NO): NO